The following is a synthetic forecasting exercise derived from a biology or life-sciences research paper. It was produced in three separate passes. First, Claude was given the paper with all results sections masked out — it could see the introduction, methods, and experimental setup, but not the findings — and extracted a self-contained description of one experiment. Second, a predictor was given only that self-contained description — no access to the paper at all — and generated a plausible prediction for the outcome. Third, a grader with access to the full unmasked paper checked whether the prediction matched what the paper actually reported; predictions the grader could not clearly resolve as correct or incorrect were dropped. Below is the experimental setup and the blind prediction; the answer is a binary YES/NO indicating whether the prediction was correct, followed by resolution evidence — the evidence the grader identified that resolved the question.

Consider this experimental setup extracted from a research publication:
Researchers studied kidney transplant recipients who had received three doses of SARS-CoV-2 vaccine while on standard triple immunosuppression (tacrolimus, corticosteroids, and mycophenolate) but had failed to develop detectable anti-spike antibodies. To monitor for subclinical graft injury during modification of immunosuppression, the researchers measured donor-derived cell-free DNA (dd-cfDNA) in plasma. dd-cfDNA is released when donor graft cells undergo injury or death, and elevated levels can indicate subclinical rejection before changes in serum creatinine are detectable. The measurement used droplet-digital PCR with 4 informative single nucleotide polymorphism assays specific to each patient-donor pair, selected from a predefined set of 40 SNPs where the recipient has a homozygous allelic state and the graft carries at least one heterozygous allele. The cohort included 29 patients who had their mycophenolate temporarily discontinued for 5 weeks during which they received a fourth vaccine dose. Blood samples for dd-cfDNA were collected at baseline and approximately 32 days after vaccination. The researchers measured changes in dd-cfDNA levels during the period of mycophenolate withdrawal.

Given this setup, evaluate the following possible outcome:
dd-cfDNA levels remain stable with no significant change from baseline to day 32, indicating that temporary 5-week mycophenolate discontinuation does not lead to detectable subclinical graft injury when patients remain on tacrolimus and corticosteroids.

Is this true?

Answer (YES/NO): YES